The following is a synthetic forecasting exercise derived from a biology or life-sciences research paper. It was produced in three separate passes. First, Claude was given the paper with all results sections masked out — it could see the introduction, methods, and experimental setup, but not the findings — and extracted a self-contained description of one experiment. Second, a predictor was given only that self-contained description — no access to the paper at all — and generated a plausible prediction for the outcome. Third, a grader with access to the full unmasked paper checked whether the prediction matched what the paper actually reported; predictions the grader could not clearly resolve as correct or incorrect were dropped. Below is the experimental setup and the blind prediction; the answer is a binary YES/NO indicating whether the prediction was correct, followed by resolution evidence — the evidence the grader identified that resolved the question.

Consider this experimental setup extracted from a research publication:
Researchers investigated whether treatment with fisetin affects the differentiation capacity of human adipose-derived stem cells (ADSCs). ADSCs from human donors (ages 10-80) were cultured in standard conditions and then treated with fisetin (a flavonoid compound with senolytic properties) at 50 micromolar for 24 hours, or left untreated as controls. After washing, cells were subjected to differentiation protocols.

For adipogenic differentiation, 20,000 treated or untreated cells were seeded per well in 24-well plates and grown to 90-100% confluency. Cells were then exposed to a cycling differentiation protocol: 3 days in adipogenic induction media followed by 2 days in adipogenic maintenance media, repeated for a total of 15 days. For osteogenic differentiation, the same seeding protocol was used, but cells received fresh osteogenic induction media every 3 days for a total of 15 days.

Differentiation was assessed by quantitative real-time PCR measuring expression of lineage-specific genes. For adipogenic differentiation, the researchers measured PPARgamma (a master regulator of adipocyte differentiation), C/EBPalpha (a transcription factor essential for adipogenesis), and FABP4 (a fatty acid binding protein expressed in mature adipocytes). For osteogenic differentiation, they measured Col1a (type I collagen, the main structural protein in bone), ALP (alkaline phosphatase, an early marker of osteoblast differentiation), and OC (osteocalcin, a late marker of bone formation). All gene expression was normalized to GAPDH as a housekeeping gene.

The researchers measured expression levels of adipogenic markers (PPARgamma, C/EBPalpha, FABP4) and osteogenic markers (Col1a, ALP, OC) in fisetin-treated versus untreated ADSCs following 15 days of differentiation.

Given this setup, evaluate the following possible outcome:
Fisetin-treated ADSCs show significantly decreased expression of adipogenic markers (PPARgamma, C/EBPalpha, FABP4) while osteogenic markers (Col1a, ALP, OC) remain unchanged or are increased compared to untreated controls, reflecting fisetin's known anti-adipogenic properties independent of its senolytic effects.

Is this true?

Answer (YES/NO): NO